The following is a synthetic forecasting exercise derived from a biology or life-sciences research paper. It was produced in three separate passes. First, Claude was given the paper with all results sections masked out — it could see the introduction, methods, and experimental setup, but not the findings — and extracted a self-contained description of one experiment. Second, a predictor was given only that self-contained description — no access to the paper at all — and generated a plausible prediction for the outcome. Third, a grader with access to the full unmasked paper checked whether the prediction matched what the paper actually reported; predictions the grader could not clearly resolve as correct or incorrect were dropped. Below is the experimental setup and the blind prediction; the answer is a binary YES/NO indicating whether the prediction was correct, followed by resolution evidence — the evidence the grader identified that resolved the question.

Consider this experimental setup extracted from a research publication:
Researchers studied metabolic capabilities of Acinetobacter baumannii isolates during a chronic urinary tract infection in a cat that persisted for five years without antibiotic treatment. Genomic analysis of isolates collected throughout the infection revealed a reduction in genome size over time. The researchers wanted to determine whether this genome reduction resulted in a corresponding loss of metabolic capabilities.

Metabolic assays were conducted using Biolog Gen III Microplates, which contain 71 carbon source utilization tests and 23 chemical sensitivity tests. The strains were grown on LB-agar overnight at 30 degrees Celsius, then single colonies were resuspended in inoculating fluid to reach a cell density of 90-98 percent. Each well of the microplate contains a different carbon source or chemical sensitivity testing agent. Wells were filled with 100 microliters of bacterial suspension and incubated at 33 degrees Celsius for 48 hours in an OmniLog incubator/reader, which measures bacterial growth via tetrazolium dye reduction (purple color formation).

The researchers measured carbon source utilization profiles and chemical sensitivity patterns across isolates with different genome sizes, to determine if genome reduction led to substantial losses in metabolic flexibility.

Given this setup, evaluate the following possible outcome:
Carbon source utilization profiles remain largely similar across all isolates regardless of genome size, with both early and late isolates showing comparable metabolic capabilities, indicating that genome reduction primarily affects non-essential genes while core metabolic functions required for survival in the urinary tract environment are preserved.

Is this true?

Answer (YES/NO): YES